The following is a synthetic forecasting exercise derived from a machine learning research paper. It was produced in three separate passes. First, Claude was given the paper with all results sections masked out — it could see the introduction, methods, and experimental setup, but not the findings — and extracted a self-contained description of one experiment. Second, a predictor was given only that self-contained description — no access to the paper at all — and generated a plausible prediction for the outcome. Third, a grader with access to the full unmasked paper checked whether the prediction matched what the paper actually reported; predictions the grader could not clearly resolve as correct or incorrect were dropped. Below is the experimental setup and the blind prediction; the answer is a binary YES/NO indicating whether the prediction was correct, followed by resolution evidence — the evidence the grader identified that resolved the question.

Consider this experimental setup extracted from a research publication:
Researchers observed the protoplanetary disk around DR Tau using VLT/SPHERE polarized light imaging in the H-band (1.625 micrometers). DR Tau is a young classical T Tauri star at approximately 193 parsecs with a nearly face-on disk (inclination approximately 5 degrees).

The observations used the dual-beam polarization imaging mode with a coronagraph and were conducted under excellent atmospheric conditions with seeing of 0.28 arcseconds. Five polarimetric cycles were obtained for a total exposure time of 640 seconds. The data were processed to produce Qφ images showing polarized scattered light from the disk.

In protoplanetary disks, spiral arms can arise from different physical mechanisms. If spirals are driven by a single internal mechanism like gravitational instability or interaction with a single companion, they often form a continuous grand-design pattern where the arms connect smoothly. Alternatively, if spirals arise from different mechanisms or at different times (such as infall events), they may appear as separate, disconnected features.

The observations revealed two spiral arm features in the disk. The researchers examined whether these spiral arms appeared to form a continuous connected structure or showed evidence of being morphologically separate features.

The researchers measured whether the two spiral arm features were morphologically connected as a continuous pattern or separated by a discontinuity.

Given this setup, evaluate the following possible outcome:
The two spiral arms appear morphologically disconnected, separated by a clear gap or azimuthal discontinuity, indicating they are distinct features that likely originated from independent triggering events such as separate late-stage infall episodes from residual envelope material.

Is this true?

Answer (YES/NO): YES